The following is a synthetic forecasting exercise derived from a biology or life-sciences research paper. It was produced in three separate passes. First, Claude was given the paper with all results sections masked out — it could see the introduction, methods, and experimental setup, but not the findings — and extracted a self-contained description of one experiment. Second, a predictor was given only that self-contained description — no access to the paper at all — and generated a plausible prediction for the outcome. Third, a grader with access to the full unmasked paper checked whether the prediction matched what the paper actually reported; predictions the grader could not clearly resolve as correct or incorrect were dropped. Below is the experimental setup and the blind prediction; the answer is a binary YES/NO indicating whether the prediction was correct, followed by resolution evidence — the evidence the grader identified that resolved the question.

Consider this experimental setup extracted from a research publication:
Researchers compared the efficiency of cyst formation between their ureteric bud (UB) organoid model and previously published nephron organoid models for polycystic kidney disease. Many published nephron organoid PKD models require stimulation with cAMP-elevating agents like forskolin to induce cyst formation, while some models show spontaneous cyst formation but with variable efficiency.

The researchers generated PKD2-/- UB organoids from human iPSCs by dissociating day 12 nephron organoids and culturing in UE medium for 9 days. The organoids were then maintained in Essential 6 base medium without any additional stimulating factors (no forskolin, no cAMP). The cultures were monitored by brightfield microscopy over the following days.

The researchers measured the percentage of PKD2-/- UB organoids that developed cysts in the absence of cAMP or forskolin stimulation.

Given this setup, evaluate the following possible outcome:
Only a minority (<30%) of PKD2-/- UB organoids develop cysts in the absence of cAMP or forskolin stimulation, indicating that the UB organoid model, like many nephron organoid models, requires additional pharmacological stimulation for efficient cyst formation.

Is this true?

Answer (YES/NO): NO